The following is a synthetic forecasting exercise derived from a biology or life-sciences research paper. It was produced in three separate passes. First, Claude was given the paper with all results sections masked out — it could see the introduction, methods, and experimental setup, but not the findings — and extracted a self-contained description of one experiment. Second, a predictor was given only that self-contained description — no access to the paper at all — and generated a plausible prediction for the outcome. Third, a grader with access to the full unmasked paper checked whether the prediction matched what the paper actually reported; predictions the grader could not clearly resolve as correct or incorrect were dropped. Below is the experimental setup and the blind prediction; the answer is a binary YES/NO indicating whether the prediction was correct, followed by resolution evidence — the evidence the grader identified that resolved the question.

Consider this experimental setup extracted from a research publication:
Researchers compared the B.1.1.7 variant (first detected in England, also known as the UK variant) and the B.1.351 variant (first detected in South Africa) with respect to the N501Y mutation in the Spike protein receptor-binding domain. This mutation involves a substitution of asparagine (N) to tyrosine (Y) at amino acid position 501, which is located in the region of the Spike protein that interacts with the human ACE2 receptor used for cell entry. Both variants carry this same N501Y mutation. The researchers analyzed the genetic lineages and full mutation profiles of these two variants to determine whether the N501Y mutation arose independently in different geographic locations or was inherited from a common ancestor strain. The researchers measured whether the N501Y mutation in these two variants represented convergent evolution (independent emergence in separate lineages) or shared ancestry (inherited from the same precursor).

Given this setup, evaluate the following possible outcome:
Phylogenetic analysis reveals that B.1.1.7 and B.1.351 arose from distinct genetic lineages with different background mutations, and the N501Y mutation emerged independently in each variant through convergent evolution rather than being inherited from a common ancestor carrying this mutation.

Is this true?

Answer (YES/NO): YES